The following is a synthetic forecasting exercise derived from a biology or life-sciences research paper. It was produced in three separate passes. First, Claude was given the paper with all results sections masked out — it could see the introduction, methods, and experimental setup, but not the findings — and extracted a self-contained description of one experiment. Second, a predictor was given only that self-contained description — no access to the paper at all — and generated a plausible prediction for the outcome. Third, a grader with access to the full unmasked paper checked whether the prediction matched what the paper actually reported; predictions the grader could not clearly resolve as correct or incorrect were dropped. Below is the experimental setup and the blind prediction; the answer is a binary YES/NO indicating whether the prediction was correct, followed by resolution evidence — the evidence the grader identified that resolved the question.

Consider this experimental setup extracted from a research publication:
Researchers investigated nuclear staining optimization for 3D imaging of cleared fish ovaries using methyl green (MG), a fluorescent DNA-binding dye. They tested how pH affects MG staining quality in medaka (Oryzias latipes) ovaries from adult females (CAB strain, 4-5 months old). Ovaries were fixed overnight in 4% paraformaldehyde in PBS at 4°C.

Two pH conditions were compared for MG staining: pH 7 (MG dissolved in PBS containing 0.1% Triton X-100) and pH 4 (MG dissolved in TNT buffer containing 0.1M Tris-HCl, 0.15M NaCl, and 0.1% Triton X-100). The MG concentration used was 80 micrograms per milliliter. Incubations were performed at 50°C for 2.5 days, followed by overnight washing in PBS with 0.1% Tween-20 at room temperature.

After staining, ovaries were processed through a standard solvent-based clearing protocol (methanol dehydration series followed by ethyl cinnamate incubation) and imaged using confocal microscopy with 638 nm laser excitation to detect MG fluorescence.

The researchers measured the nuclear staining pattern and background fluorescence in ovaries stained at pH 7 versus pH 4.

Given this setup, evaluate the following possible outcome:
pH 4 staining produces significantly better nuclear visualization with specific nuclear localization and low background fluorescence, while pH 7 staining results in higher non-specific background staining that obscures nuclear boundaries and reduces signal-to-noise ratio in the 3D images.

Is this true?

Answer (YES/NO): NO